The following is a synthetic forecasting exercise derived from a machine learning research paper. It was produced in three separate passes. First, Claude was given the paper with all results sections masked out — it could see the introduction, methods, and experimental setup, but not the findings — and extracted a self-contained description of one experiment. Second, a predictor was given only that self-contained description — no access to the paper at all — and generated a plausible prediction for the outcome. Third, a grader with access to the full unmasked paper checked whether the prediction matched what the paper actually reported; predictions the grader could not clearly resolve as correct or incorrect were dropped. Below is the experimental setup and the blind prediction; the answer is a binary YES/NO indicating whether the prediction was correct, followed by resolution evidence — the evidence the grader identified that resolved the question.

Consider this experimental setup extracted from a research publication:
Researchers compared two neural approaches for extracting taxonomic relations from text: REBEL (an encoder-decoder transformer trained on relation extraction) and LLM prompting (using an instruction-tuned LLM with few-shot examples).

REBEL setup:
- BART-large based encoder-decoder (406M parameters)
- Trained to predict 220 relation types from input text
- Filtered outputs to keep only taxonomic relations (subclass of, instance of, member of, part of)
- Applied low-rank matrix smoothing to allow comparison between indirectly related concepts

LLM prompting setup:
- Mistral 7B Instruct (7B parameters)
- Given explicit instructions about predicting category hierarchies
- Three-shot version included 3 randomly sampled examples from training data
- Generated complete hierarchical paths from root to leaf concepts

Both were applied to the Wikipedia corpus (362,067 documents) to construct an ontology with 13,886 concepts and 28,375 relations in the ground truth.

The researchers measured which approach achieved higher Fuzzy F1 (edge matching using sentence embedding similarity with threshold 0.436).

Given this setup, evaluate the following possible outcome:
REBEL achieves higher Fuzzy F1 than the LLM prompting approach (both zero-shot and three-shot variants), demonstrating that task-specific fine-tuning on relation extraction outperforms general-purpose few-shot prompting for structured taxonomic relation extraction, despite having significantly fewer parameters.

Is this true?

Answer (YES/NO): NO